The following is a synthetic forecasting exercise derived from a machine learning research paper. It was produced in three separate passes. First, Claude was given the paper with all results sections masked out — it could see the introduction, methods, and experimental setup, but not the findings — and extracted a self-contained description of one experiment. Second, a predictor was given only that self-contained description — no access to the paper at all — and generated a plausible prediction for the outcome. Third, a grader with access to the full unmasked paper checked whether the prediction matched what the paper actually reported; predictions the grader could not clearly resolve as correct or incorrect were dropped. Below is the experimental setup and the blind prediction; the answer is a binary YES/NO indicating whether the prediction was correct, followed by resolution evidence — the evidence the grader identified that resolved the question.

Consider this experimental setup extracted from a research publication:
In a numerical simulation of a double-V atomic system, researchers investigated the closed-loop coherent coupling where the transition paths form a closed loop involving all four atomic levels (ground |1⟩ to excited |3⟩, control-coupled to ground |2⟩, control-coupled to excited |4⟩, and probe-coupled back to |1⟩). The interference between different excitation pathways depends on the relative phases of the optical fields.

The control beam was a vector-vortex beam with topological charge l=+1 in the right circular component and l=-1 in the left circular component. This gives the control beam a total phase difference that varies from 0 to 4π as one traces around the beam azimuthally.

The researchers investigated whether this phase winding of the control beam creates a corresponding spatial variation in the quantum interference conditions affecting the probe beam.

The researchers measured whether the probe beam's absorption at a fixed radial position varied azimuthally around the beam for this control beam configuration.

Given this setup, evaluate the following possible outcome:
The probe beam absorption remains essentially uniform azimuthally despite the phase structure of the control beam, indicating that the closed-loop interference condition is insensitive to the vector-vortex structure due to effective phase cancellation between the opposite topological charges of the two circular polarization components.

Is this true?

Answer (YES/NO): NO